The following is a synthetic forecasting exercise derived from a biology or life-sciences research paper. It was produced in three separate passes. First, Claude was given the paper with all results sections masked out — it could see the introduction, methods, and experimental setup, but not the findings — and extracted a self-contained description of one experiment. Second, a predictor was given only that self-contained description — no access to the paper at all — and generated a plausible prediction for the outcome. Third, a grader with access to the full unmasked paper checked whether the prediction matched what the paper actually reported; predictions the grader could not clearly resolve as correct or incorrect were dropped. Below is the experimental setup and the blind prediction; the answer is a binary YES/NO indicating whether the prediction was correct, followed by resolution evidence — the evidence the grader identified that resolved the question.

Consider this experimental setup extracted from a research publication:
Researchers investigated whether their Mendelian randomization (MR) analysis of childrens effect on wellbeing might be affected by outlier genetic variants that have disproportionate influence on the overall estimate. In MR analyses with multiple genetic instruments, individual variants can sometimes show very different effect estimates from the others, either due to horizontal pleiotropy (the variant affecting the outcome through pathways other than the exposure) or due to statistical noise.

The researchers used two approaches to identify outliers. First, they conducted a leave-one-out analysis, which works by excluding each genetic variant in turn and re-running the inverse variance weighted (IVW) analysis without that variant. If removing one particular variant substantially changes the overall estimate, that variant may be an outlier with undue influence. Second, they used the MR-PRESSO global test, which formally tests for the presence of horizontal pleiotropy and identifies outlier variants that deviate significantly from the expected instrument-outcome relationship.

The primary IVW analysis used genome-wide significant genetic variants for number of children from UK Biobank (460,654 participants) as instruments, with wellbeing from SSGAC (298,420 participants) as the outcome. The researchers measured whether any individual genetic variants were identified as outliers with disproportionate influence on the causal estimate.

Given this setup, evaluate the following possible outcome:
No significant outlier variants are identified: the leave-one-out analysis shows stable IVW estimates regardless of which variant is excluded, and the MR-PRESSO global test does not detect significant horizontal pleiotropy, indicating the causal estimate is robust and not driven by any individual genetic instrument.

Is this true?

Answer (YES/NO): NO